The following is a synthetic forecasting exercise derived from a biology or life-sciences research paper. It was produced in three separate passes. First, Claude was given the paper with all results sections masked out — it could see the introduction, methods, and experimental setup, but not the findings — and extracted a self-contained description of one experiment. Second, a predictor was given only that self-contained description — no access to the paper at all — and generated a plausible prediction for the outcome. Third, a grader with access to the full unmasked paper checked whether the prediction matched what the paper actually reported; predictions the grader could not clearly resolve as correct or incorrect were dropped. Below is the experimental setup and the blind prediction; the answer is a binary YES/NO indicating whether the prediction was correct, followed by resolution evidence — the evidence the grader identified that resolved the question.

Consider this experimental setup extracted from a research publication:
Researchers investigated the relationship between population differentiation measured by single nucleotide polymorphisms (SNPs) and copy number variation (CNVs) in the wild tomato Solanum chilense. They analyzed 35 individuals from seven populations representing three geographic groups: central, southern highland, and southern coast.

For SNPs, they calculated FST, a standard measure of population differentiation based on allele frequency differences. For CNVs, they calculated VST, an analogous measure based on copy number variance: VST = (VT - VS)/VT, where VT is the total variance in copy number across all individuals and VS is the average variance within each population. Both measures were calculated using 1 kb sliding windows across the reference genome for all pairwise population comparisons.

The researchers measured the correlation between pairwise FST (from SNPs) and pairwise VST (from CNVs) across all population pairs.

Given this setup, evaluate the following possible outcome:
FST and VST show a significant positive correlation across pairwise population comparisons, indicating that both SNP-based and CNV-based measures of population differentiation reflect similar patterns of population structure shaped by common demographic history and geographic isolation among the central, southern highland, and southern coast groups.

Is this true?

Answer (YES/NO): YES